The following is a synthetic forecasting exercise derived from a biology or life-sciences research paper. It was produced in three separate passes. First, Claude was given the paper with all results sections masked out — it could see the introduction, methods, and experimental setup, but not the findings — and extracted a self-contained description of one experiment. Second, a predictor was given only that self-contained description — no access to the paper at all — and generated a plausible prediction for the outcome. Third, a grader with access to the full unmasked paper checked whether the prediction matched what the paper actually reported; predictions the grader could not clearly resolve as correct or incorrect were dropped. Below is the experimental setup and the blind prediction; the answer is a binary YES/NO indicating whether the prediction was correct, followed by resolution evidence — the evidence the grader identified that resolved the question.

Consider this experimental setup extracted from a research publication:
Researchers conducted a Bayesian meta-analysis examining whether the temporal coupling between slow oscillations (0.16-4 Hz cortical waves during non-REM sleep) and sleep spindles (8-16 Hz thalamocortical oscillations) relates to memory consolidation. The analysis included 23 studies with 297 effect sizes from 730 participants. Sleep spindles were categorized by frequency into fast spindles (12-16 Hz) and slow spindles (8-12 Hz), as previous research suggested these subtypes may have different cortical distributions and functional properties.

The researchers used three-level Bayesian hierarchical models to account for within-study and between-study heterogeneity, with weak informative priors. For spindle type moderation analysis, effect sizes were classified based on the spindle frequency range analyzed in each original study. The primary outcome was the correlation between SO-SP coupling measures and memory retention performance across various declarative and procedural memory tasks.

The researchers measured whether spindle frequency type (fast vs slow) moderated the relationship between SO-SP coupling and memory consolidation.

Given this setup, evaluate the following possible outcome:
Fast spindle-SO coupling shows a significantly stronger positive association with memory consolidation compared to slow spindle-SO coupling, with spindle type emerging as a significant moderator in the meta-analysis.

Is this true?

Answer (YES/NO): NO